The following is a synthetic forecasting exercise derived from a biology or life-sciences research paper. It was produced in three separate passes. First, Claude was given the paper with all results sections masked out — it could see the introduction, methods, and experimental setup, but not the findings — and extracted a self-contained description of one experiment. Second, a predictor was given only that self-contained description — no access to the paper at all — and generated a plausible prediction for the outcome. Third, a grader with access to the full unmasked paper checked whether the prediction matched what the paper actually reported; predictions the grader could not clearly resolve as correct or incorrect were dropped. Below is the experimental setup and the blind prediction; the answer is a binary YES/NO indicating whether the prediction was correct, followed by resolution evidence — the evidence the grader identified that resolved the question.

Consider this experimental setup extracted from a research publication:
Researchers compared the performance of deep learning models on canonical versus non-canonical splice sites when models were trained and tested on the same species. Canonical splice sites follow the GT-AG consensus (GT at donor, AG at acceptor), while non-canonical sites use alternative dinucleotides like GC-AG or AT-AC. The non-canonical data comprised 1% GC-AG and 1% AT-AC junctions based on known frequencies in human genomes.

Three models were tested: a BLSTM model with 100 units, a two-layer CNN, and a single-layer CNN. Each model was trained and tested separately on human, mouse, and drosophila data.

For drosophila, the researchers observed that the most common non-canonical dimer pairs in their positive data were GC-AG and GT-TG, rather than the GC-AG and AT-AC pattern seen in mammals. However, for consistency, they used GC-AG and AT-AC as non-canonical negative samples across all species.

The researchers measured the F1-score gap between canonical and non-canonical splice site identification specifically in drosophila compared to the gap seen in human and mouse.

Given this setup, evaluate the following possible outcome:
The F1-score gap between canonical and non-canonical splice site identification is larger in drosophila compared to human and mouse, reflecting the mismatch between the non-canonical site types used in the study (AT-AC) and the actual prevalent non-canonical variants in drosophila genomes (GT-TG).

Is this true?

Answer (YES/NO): YES